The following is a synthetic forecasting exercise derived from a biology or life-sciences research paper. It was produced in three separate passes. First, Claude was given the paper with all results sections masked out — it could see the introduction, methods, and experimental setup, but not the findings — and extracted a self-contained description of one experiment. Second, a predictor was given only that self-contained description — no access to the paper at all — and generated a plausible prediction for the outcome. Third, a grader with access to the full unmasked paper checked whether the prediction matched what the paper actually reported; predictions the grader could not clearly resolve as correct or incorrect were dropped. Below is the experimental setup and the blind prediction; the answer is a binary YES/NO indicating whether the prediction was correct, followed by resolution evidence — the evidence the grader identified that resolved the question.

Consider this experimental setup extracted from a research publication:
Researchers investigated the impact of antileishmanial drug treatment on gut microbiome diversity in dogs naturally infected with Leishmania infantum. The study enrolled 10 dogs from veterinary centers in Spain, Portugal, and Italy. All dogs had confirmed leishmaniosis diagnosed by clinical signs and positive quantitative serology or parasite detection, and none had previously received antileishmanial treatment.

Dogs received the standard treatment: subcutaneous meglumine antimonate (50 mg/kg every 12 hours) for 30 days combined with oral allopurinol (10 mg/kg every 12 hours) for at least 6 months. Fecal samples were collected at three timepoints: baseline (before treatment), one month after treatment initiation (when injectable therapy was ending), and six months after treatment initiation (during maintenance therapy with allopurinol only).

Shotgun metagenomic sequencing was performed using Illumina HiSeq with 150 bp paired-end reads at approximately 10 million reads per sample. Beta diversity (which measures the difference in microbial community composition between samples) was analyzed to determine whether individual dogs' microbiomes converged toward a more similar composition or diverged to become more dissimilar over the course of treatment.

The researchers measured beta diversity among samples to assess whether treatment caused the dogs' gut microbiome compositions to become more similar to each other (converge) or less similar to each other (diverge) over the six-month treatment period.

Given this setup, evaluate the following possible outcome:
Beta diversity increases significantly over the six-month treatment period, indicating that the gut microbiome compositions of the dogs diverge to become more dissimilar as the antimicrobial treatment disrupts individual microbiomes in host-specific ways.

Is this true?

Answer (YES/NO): NO